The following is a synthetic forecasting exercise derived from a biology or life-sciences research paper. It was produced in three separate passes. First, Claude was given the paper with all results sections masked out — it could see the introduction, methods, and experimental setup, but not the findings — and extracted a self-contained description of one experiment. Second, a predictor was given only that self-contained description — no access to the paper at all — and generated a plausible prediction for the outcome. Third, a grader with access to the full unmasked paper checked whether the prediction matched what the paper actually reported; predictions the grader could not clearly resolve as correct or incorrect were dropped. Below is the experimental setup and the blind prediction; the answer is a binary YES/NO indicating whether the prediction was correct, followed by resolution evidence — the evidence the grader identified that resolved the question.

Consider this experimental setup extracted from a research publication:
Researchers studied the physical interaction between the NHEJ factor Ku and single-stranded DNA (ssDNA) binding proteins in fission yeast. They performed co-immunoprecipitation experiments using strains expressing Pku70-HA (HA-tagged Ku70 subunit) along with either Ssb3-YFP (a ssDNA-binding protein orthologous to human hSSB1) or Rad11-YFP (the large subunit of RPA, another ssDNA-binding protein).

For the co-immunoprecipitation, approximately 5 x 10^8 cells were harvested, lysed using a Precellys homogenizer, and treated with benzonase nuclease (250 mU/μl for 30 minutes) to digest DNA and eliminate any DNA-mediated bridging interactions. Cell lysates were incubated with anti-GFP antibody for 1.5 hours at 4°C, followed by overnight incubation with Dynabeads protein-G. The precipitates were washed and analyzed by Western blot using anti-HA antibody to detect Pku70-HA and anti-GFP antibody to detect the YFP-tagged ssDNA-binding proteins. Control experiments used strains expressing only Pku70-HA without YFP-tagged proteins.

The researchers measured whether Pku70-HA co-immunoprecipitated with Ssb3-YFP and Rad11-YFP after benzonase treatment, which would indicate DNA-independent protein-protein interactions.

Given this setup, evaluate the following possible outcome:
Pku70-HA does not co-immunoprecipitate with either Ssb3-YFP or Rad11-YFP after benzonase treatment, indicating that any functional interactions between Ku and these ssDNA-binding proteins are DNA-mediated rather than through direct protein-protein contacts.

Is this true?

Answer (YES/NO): NO